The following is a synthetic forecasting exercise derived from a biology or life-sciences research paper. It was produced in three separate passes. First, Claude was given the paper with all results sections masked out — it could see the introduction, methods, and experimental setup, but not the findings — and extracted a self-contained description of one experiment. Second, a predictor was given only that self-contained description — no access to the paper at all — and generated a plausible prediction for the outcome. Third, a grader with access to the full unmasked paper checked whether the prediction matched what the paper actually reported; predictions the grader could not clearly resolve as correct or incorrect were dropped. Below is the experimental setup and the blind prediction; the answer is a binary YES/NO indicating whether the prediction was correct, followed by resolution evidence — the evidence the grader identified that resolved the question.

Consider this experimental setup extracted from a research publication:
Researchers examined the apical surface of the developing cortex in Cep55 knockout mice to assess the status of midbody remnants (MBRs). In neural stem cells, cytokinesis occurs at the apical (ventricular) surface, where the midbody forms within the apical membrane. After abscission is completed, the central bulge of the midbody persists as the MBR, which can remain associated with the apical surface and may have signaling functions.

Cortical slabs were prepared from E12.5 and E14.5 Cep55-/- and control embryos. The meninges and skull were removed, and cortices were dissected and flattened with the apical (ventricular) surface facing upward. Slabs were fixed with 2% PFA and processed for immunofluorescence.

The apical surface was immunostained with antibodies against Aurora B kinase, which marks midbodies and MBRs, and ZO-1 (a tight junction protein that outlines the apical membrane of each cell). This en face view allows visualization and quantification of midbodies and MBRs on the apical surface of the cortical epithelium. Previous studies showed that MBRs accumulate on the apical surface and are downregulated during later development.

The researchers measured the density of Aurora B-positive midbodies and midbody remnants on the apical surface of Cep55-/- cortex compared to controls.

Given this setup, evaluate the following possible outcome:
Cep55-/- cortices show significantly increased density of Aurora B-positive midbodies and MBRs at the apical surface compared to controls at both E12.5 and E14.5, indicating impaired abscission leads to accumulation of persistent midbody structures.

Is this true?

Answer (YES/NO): NO